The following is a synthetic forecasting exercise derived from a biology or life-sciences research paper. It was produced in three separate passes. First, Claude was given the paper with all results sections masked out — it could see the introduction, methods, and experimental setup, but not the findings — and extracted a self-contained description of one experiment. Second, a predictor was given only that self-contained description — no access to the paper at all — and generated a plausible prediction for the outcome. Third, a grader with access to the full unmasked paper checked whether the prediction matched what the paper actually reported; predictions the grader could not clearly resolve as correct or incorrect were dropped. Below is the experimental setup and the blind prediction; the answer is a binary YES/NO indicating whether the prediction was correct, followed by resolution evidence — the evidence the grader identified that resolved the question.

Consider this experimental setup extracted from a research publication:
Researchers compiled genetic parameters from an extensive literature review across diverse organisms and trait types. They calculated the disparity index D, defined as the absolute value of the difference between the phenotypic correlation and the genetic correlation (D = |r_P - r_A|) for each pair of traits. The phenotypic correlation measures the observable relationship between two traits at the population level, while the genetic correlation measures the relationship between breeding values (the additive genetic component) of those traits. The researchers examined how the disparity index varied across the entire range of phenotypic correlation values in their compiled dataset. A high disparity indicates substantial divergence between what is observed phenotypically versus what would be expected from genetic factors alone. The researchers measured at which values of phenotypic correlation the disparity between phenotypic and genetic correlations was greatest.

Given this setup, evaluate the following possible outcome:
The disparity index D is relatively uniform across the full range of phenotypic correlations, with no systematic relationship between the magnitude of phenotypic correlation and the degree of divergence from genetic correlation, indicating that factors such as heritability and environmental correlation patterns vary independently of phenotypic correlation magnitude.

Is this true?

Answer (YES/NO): NO